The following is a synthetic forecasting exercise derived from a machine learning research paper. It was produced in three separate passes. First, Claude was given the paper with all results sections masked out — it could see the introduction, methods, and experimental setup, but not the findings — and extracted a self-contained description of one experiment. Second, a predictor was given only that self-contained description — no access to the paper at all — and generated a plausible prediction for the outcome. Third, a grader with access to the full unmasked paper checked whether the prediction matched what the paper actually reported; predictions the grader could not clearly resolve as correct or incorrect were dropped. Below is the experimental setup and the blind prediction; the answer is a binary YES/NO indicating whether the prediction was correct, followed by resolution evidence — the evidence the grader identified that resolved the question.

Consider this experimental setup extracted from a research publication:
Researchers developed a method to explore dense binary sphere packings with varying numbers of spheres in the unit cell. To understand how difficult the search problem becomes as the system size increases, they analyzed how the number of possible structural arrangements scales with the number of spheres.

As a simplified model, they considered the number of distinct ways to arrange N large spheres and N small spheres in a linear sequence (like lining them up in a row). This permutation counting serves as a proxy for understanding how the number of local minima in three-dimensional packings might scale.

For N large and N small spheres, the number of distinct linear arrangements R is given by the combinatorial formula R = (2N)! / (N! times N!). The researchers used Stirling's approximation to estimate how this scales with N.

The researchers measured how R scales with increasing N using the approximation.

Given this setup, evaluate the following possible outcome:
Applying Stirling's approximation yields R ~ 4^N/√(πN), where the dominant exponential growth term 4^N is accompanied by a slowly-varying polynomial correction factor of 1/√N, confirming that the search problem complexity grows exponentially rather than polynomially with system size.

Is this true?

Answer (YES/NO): YES